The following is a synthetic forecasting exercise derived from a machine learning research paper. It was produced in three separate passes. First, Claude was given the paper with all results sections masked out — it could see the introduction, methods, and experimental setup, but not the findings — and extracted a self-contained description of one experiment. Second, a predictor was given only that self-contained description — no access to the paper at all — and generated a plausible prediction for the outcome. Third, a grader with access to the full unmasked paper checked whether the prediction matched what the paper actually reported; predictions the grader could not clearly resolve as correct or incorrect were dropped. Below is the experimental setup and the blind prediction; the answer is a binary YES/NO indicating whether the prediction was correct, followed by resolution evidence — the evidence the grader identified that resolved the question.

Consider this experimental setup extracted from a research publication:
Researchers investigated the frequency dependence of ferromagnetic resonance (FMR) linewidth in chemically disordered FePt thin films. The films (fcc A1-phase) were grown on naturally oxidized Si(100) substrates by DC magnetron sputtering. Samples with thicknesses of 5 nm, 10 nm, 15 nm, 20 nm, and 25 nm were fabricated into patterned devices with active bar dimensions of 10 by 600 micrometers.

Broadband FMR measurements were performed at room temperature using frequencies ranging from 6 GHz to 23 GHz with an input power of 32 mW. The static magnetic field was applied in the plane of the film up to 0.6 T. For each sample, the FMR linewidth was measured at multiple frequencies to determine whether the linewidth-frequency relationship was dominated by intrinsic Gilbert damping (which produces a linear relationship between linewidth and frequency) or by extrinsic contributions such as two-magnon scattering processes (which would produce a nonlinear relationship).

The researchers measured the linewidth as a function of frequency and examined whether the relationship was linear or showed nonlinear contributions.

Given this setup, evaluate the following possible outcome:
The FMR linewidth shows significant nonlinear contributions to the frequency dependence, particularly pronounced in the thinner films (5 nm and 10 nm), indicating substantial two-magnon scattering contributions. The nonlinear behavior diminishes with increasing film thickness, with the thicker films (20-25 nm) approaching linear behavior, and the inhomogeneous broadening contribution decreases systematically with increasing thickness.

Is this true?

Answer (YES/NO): NO